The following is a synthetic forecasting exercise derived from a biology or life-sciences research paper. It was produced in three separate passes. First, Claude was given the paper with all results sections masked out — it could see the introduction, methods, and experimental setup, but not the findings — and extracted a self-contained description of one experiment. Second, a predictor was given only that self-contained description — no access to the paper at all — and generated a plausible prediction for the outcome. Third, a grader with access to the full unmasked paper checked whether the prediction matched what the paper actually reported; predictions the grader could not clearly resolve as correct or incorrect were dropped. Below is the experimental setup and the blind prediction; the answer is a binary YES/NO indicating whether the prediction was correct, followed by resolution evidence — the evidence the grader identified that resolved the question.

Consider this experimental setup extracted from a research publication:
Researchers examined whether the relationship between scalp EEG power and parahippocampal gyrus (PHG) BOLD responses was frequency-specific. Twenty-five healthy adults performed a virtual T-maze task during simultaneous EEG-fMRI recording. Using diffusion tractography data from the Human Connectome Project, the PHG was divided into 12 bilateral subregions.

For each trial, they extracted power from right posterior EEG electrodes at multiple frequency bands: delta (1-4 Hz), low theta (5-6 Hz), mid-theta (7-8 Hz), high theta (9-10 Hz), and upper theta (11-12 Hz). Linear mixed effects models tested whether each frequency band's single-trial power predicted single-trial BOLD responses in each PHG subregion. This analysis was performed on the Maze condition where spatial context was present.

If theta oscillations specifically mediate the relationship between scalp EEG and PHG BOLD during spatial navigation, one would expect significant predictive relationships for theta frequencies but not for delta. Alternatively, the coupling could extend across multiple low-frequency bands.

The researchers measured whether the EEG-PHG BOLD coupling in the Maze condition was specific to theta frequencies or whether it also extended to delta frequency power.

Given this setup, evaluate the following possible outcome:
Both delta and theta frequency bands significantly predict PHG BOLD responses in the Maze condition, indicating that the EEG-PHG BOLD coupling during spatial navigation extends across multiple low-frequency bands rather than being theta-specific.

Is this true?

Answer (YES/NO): NO